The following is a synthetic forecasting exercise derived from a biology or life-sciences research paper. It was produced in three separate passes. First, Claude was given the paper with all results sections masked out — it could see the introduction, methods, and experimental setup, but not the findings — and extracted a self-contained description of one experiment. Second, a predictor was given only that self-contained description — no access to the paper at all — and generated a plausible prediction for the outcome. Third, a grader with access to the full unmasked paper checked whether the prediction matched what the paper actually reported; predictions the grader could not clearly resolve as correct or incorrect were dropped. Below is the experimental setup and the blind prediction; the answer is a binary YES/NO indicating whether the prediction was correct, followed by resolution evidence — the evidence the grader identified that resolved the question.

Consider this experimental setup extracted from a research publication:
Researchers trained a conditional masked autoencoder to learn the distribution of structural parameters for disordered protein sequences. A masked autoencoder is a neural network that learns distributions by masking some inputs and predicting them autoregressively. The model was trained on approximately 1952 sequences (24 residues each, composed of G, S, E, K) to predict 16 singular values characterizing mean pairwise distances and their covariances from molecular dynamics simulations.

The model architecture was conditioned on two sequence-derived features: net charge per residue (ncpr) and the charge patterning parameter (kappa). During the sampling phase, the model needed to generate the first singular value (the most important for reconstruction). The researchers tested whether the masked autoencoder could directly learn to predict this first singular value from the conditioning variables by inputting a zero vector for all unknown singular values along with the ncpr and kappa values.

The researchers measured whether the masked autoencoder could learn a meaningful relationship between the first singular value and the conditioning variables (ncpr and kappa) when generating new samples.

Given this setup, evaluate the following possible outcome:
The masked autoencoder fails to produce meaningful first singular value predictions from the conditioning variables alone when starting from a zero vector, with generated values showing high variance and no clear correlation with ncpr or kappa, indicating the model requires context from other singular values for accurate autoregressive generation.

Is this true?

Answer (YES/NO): YES